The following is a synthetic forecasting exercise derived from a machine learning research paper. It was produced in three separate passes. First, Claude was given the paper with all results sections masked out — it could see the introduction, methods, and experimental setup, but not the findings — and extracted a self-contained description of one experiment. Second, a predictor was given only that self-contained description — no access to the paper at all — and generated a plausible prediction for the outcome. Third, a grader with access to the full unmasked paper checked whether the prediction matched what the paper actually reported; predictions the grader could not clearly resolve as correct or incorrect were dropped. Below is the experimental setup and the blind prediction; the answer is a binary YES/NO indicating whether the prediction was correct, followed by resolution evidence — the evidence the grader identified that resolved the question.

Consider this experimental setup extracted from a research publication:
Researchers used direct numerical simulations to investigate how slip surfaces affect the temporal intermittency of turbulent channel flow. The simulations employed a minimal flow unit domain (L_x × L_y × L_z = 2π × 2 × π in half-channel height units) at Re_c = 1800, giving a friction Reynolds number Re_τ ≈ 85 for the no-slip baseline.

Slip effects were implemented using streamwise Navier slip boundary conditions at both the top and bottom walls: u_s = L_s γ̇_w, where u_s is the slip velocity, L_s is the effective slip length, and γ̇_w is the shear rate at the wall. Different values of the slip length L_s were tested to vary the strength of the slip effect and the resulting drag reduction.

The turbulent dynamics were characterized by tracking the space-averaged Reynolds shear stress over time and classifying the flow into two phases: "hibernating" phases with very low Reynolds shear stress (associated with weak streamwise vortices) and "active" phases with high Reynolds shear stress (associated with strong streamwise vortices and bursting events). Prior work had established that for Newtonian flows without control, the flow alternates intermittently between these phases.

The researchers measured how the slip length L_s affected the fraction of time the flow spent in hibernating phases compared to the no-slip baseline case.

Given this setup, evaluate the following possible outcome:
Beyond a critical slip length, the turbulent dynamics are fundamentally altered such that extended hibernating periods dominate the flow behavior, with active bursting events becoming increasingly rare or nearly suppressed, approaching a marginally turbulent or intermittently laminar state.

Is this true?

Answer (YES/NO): NO